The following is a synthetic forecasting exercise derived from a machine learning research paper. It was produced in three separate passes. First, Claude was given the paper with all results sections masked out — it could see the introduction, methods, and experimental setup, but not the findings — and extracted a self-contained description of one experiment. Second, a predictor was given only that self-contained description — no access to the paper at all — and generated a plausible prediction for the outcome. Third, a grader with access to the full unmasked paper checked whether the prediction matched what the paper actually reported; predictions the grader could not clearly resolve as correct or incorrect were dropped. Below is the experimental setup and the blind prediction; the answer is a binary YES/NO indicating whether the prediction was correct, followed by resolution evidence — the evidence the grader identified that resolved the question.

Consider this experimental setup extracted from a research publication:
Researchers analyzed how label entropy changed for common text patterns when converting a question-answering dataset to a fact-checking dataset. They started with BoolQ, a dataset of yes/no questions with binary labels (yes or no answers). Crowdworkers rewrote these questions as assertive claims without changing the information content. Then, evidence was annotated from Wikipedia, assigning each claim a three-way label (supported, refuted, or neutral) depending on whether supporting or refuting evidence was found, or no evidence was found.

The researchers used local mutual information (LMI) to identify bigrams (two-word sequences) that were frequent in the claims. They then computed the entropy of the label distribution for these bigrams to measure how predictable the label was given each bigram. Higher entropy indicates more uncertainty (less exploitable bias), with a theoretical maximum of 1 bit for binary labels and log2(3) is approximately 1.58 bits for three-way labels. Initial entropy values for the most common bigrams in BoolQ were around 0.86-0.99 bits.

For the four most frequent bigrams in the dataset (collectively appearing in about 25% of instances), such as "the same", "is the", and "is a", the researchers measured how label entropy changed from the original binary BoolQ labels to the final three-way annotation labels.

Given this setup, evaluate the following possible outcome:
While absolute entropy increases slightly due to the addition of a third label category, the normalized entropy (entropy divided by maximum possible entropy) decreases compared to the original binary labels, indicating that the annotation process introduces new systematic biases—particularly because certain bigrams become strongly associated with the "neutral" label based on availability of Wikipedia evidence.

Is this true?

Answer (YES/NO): NO